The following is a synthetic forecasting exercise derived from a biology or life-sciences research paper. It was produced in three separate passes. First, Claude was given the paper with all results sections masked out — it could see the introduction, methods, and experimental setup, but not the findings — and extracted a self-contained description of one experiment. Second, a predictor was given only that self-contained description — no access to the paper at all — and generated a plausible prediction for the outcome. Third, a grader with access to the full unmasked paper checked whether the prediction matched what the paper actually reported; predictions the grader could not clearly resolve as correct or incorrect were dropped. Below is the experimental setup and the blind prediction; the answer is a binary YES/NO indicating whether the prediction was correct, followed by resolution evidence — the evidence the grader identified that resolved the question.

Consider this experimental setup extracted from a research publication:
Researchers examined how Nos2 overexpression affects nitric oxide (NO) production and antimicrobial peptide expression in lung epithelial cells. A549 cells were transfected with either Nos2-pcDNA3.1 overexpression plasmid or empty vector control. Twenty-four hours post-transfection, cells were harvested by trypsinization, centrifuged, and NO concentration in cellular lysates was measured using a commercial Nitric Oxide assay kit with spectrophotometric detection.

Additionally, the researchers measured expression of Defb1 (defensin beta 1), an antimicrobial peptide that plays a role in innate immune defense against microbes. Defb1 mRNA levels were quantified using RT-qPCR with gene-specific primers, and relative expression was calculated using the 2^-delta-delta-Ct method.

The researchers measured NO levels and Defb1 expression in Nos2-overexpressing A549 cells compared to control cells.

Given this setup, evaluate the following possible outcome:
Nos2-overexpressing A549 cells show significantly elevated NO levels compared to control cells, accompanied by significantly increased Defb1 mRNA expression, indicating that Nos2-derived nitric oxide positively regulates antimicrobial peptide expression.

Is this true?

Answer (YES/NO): NO